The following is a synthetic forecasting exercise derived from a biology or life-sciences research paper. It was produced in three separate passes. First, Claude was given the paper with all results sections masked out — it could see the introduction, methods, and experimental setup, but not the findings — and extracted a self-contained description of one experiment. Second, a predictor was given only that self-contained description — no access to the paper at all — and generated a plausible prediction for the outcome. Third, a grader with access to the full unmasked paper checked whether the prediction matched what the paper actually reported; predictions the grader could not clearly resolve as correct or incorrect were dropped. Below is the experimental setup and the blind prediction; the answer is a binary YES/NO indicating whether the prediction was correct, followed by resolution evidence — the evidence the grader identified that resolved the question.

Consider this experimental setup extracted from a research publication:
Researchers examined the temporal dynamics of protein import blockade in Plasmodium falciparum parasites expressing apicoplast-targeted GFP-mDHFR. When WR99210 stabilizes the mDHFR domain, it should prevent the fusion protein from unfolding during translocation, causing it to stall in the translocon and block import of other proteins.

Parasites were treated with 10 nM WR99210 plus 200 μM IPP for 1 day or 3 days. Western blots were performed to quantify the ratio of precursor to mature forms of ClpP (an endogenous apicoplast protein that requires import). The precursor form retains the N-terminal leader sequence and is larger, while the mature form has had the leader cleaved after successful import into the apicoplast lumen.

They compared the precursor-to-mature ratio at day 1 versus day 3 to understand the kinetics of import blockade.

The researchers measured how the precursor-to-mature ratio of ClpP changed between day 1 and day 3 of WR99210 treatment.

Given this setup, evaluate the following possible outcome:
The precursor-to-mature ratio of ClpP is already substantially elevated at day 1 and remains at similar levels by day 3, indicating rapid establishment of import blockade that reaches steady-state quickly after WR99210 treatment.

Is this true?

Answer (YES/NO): NO